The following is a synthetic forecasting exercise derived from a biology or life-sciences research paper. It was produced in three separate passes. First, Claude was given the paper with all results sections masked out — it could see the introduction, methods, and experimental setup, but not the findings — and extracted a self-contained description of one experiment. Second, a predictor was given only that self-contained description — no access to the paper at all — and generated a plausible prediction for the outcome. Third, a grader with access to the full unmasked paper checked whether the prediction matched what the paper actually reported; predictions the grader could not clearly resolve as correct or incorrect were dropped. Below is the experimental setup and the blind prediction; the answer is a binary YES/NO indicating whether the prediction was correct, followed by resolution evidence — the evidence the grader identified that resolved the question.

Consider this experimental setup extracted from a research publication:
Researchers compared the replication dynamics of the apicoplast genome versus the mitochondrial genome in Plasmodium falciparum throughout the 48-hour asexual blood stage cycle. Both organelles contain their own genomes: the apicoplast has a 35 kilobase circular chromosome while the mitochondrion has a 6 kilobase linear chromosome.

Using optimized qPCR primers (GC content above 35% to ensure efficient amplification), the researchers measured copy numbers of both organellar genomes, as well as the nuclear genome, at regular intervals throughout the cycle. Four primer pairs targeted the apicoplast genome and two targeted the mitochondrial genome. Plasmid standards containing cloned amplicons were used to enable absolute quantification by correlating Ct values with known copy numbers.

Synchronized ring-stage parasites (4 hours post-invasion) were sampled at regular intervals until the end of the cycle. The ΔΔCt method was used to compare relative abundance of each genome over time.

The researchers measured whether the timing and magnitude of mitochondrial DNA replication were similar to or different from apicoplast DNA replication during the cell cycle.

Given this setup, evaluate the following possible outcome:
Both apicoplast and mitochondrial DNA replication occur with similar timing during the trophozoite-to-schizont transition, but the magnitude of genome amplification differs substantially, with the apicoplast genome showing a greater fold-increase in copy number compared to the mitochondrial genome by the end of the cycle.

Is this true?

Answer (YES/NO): NO